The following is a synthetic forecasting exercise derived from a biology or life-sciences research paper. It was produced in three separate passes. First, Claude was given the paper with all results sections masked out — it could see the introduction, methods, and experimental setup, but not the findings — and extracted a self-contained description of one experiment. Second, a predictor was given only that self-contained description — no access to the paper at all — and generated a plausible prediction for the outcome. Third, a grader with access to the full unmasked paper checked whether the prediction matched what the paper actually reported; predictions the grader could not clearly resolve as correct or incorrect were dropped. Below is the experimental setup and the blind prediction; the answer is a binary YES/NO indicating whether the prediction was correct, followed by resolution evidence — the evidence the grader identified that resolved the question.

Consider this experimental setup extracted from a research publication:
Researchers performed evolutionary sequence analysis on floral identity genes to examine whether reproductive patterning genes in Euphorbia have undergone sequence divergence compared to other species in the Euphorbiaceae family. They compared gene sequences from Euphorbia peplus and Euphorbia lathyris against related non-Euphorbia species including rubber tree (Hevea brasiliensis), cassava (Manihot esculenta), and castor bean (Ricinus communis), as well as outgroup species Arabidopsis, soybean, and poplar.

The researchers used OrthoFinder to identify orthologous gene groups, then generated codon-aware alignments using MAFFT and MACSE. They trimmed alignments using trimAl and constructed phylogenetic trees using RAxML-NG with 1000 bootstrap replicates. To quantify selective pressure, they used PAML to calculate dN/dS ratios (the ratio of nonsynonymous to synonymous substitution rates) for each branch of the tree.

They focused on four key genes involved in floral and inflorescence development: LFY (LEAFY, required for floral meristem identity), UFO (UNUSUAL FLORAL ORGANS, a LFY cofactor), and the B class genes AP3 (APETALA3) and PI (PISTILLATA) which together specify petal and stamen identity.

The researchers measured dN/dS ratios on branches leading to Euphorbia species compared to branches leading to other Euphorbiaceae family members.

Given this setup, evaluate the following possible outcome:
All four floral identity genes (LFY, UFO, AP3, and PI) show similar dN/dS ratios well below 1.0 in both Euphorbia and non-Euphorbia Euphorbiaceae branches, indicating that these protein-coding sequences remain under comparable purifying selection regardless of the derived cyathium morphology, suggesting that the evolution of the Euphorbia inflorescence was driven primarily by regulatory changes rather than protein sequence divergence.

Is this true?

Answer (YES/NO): NO